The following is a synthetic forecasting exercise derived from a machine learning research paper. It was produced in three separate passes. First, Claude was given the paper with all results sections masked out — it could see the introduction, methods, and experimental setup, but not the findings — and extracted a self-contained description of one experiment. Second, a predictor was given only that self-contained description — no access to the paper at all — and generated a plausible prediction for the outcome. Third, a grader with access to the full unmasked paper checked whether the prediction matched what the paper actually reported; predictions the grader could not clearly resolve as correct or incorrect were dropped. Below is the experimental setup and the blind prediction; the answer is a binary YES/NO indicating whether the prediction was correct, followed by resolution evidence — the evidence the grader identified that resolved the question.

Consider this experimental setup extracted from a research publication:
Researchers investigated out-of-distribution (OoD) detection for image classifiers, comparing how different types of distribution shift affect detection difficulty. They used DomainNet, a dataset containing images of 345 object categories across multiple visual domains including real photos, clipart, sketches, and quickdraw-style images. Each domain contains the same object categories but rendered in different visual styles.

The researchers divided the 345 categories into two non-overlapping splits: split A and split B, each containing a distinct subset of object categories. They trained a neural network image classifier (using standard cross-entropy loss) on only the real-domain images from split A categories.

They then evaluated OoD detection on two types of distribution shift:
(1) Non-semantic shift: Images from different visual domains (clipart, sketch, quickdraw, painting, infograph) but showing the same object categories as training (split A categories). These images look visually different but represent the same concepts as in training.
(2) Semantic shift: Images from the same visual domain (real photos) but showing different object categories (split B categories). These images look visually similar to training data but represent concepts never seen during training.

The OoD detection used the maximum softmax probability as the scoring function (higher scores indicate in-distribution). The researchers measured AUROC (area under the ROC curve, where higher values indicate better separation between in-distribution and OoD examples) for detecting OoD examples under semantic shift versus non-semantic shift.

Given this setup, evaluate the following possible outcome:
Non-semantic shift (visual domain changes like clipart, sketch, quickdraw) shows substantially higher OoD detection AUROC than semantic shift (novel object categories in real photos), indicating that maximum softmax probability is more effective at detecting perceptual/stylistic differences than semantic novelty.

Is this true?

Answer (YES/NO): YES